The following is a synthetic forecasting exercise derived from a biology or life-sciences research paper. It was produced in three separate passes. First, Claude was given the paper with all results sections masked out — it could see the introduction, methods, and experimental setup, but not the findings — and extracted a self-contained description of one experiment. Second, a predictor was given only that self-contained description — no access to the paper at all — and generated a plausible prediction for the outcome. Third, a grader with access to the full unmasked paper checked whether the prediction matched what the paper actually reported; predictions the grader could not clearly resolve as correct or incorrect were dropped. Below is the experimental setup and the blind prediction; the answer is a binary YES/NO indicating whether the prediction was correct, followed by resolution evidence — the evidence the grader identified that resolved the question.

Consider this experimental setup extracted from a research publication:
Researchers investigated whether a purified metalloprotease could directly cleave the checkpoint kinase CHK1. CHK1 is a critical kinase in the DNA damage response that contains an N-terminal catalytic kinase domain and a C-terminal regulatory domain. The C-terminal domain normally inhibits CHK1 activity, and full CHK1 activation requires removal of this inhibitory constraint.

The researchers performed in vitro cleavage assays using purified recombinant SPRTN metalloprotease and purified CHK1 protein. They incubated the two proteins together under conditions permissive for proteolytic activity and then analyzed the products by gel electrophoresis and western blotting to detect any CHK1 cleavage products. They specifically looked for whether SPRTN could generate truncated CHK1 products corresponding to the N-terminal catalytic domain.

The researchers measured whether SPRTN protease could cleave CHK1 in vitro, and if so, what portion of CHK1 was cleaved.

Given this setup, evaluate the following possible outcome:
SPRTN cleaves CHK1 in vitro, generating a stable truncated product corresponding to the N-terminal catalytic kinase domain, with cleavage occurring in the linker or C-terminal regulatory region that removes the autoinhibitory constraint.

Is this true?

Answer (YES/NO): YES